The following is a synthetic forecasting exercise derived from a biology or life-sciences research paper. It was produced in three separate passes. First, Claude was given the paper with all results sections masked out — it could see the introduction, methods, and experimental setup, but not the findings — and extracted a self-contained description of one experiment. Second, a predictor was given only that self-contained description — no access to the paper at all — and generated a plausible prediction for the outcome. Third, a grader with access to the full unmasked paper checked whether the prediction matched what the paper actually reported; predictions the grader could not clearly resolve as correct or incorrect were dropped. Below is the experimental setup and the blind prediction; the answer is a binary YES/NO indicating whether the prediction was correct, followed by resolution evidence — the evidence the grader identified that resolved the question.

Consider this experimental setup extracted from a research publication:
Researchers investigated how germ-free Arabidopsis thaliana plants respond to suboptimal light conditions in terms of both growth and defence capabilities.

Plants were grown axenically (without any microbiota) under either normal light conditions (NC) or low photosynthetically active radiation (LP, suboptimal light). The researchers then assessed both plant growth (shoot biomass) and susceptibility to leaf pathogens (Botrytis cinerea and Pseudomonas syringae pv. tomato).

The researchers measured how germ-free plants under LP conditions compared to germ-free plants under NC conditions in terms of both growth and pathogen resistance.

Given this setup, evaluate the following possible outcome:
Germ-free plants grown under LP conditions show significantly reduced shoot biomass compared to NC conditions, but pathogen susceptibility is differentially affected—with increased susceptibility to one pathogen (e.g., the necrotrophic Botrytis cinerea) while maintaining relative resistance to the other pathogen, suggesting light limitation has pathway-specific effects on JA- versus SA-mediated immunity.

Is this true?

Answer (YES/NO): NO